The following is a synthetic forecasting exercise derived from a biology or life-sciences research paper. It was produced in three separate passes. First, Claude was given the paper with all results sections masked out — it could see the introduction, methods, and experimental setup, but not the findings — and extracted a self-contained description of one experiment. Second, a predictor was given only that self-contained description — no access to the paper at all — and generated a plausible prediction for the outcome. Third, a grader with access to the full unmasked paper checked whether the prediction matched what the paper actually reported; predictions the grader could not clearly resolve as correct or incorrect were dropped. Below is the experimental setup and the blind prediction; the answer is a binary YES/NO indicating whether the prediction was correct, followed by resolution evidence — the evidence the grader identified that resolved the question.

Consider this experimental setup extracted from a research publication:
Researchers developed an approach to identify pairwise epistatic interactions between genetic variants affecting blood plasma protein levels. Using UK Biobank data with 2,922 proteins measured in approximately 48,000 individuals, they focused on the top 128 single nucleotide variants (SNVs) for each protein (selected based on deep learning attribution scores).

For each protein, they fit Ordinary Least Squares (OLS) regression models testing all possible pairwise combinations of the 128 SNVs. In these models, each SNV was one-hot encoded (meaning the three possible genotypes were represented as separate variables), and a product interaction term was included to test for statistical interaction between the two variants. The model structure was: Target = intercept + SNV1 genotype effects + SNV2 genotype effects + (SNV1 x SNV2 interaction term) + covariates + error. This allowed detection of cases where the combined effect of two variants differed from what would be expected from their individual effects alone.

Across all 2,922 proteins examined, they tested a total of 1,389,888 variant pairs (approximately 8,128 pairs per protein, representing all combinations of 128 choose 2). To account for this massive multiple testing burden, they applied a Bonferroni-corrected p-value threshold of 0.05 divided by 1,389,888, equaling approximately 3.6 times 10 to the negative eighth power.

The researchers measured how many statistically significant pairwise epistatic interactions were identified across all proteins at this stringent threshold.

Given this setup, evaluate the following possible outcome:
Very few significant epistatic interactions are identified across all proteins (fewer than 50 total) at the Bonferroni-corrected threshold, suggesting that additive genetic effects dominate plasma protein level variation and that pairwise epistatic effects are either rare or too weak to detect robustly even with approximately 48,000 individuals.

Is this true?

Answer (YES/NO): NO